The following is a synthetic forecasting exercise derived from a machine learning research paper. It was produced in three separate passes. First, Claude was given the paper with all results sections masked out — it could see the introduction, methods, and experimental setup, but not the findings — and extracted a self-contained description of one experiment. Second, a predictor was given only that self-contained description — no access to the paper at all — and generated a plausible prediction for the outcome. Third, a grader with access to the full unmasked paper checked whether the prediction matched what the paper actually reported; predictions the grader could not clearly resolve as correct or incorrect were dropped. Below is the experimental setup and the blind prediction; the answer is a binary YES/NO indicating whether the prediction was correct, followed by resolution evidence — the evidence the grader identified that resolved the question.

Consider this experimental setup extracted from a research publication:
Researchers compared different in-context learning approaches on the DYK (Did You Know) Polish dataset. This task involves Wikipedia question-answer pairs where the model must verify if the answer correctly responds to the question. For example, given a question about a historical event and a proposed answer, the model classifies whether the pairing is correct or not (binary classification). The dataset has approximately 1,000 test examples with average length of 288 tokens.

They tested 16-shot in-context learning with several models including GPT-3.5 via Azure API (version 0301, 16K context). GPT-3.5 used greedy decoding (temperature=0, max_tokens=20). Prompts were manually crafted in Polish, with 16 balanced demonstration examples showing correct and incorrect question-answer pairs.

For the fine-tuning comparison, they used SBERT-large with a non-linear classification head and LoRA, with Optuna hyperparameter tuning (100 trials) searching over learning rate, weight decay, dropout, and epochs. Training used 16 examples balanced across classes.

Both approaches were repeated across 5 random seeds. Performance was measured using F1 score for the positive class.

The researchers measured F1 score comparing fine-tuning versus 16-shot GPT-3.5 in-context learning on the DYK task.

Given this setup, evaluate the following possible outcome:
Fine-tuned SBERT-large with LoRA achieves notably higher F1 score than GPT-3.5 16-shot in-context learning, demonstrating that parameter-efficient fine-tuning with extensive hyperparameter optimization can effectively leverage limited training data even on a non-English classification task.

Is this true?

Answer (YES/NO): NO